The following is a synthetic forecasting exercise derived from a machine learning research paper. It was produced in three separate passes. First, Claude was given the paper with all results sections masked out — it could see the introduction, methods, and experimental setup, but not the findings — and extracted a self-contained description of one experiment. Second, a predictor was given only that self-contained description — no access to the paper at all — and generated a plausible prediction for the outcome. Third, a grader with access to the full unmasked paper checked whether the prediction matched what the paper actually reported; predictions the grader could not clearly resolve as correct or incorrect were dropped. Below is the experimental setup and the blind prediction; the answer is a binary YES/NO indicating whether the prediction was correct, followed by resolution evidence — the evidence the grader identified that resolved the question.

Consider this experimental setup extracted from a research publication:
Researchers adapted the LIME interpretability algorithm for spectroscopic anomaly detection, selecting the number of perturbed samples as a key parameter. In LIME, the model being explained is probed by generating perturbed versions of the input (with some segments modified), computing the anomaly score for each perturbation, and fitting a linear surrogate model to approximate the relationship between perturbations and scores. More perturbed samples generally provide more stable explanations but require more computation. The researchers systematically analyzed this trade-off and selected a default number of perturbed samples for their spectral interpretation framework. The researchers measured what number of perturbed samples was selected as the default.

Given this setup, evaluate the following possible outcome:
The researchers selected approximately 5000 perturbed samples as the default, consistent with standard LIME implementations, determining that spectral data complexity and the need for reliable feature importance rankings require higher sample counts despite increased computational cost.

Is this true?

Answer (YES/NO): YES